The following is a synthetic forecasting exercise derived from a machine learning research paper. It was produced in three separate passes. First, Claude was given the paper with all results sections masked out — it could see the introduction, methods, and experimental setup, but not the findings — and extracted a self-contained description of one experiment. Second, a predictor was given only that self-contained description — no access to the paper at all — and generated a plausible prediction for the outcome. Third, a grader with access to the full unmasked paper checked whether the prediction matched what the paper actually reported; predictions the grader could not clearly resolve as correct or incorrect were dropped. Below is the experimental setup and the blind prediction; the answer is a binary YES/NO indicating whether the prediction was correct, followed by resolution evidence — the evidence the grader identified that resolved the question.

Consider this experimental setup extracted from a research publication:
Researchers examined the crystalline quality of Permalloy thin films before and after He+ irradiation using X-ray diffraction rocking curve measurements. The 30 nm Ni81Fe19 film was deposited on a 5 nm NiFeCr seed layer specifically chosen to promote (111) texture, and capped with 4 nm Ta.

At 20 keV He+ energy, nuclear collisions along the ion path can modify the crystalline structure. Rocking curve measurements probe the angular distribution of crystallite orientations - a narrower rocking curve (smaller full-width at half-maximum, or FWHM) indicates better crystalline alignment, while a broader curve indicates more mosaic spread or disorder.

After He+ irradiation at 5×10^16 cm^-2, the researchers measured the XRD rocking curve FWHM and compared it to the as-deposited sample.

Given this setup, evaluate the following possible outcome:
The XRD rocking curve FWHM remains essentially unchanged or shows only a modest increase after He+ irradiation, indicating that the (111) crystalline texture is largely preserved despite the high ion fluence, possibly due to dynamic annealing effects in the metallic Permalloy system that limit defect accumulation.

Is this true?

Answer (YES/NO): NO